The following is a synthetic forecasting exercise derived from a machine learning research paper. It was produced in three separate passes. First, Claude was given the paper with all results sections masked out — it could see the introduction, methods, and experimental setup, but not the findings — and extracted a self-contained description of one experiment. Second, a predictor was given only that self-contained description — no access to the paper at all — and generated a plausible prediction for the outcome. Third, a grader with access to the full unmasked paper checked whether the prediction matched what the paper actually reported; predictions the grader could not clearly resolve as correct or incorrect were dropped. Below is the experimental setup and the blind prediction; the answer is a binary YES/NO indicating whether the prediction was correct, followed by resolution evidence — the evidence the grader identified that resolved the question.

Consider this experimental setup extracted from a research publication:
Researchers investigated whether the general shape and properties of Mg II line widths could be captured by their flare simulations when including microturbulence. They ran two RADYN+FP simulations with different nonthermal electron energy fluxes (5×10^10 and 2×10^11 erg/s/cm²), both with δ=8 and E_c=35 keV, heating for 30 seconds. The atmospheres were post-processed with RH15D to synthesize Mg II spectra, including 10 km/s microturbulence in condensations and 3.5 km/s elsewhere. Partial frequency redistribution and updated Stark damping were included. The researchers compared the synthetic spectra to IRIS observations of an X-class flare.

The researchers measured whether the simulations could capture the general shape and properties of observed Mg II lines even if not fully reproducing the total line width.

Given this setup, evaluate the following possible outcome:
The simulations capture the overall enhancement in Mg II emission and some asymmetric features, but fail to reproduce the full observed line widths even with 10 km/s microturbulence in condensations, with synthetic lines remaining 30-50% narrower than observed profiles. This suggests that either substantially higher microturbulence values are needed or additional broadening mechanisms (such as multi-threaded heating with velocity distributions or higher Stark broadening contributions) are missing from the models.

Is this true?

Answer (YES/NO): NO